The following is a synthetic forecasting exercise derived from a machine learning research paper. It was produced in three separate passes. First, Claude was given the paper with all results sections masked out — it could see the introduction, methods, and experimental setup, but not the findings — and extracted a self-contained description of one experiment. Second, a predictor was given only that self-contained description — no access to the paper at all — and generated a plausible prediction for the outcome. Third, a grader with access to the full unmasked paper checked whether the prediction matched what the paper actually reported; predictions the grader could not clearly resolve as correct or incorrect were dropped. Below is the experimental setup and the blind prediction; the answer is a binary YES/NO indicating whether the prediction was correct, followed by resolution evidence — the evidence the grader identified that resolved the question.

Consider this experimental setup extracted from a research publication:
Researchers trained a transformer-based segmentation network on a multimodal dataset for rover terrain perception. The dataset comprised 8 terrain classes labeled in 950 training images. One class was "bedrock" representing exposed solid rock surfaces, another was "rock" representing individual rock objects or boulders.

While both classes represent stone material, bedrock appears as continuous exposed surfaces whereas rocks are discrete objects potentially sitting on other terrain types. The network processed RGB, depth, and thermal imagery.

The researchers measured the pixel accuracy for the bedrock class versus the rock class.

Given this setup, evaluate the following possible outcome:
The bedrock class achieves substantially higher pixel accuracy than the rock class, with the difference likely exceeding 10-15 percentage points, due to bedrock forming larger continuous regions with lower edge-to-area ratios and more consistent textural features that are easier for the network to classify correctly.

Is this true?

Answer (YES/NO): NO